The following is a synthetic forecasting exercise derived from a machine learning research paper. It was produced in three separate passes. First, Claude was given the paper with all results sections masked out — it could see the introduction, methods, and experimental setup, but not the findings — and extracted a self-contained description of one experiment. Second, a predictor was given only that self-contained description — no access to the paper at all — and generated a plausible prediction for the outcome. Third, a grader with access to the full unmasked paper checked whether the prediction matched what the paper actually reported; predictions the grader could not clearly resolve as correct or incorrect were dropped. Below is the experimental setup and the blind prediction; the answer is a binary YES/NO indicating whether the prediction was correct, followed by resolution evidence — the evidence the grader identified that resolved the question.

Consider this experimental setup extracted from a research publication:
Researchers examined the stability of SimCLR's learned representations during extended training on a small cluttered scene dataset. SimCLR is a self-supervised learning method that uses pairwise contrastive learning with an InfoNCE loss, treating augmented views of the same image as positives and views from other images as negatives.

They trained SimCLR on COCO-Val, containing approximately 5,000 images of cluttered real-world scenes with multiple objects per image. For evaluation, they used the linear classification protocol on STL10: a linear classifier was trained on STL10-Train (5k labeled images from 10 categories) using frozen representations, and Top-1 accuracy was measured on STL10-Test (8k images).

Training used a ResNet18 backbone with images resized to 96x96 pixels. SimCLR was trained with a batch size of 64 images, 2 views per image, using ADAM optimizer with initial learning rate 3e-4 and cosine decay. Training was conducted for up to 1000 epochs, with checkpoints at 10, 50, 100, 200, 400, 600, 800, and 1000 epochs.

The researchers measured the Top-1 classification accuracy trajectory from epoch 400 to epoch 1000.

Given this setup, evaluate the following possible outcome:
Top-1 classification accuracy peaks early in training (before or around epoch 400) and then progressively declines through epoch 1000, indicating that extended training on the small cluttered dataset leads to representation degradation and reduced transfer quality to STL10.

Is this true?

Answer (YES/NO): NO